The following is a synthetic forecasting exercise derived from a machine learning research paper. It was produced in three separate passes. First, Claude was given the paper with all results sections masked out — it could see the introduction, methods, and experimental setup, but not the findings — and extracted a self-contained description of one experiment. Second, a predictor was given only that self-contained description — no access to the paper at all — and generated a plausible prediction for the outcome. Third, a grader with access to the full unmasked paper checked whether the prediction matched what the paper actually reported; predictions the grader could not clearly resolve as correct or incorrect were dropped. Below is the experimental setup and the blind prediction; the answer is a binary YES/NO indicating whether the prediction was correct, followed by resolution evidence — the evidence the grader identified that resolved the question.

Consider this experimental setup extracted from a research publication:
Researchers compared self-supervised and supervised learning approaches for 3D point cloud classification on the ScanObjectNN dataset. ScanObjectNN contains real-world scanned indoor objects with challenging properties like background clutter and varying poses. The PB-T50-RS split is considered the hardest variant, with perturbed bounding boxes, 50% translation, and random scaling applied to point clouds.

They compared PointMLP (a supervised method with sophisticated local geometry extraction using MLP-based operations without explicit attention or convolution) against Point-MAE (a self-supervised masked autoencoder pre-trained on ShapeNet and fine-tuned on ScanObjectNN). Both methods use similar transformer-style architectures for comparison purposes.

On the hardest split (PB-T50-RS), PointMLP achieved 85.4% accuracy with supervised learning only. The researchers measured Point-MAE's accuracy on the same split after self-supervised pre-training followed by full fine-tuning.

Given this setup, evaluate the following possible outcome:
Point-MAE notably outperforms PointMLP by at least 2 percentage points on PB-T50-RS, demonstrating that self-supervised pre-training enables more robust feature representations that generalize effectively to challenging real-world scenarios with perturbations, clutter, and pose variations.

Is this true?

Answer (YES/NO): NO